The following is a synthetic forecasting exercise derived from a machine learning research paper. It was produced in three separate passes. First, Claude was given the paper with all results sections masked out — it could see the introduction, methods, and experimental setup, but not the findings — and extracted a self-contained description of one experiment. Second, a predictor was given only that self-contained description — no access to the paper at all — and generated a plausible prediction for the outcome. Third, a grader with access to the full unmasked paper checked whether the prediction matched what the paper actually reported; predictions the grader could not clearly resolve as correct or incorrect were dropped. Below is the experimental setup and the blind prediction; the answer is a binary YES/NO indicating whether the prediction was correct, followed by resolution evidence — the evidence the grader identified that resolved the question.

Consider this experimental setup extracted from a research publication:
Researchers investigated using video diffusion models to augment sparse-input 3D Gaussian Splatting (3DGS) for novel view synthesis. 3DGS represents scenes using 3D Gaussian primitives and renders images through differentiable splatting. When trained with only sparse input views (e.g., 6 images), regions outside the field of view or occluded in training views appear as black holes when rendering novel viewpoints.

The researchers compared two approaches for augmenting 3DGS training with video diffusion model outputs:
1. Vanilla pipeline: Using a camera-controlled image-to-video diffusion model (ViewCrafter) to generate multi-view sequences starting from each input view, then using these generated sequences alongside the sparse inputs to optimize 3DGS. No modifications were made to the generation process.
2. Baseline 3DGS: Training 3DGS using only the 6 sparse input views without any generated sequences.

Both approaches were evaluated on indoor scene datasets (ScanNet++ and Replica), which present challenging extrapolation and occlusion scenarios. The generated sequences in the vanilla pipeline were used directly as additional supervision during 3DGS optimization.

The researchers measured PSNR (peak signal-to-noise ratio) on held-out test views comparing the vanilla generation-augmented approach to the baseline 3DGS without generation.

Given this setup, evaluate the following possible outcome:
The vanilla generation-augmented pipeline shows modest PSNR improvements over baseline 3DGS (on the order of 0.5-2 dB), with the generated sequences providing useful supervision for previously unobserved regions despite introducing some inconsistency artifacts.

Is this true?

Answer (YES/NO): YES